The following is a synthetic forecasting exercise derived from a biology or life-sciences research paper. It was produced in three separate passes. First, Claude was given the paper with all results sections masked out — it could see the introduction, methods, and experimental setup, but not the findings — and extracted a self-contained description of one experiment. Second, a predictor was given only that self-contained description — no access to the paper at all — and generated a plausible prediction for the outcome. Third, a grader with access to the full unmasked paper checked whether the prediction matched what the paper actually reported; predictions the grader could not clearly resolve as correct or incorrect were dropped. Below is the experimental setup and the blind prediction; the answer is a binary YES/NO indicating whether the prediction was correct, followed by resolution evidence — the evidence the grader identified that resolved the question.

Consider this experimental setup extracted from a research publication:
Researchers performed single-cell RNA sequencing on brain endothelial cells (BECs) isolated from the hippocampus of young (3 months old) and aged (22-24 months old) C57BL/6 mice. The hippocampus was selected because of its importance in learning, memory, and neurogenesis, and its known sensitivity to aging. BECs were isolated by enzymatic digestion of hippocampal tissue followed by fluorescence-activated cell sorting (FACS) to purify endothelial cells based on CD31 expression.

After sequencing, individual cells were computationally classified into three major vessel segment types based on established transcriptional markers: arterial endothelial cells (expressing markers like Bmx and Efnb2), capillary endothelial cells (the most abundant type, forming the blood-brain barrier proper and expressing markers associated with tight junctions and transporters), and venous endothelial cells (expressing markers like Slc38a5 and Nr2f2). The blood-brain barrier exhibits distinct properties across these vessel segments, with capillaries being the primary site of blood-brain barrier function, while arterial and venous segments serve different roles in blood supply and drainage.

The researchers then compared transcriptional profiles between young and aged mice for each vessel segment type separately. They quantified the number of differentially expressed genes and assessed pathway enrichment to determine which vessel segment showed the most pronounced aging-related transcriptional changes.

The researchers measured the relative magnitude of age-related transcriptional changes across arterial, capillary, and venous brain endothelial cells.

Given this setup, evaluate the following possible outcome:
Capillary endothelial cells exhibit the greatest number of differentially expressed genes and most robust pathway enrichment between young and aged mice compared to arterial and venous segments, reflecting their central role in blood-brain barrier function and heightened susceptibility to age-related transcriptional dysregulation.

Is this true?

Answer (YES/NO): YES